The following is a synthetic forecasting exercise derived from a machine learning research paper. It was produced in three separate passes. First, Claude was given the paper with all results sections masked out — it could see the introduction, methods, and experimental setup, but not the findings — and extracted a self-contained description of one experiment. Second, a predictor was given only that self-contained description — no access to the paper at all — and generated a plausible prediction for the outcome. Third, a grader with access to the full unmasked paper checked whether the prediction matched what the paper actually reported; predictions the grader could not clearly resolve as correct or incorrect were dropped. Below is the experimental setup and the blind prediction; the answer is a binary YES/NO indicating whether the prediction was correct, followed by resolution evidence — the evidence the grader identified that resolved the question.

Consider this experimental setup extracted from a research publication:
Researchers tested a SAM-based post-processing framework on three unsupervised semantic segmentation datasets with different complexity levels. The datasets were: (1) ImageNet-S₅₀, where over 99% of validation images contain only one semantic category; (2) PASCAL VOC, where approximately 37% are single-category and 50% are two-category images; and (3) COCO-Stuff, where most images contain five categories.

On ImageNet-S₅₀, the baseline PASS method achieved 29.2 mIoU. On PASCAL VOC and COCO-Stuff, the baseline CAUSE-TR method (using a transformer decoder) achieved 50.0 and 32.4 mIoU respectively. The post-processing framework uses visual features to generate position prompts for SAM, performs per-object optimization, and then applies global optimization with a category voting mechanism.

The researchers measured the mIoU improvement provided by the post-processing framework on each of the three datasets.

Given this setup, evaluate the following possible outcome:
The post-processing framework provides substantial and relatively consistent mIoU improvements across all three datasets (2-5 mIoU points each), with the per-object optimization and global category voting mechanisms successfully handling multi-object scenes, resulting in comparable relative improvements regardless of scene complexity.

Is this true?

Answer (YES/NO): NO